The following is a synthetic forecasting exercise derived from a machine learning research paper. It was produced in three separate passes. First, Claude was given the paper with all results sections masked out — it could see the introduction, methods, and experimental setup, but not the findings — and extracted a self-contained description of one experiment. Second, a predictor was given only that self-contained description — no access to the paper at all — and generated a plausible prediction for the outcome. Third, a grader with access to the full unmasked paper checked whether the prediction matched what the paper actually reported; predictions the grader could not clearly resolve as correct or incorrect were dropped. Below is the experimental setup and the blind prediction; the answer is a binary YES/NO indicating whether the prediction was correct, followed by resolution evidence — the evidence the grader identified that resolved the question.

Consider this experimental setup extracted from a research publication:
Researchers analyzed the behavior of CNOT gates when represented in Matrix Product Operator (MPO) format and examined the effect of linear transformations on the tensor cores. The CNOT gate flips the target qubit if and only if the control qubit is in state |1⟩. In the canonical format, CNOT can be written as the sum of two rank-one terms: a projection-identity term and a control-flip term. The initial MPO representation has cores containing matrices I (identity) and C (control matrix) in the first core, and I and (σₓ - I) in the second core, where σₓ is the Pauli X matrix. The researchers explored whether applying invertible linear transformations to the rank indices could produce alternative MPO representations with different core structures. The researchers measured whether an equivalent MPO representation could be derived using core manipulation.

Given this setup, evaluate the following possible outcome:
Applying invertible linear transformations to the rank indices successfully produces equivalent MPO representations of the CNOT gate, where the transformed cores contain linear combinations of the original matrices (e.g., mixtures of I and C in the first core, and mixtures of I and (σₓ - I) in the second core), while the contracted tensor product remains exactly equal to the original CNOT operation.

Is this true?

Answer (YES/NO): YES